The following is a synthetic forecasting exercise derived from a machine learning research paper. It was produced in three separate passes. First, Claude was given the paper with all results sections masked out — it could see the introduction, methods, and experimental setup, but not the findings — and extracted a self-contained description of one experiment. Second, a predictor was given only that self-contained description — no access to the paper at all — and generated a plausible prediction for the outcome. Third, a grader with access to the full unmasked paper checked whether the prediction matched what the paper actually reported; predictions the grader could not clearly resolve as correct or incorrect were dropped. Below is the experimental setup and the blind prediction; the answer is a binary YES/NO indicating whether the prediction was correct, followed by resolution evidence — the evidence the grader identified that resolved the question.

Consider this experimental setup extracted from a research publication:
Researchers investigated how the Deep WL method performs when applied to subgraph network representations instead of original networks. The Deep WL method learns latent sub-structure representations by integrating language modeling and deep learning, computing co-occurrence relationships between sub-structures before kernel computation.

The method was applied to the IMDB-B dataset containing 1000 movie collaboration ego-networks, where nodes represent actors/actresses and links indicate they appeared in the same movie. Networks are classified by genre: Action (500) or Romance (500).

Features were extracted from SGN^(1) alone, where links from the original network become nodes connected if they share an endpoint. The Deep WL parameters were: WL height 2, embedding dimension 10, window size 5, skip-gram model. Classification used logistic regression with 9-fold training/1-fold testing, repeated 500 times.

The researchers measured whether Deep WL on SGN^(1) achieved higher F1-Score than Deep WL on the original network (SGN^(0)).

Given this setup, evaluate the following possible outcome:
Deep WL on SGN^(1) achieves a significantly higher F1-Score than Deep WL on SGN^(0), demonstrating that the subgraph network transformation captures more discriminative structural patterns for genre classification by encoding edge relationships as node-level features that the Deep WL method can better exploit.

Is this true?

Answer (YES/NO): YES